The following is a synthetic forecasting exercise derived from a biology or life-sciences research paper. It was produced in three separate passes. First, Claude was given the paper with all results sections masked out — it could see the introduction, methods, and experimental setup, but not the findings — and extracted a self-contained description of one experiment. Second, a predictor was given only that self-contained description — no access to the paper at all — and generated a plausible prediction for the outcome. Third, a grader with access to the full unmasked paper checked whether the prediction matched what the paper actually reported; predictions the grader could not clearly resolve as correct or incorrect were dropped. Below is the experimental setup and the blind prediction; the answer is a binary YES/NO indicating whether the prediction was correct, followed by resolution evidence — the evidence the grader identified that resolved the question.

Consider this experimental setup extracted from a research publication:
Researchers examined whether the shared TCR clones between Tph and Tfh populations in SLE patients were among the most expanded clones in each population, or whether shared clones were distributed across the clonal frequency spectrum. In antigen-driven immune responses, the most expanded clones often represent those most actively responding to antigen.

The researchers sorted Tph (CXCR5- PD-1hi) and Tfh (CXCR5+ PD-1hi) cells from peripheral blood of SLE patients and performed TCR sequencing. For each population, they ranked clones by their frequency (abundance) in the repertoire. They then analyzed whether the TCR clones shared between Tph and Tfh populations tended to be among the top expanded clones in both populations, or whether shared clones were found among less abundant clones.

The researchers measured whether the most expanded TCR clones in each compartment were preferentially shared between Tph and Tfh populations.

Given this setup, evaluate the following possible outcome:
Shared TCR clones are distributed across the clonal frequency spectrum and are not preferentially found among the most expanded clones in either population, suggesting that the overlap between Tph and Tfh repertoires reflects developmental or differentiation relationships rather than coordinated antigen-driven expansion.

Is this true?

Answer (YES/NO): YES